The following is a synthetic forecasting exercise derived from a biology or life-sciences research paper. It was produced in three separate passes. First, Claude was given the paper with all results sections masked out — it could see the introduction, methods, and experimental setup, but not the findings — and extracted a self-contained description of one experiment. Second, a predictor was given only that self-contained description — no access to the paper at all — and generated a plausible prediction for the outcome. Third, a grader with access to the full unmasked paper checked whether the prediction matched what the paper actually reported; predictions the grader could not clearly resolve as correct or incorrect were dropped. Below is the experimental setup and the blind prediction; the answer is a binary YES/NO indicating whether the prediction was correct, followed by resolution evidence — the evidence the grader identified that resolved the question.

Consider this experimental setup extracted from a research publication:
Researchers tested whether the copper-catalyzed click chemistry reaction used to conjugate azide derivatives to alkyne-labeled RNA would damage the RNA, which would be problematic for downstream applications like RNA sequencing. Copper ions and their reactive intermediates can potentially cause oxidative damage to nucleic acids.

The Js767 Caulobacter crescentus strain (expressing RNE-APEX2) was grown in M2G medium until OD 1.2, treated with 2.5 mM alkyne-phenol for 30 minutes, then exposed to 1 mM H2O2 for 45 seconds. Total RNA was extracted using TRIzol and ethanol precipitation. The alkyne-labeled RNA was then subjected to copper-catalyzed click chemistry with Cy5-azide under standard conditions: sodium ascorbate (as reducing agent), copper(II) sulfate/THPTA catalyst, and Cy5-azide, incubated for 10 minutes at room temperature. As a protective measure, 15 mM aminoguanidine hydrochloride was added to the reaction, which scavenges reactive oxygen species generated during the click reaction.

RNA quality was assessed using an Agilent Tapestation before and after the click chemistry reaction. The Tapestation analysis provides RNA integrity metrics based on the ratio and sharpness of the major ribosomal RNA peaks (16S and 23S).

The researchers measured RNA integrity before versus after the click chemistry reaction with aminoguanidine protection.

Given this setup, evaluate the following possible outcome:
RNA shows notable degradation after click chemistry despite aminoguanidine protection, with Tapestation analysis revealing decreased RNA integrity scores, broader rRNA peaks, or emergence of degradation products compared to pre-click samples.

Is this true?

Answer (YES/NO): NO